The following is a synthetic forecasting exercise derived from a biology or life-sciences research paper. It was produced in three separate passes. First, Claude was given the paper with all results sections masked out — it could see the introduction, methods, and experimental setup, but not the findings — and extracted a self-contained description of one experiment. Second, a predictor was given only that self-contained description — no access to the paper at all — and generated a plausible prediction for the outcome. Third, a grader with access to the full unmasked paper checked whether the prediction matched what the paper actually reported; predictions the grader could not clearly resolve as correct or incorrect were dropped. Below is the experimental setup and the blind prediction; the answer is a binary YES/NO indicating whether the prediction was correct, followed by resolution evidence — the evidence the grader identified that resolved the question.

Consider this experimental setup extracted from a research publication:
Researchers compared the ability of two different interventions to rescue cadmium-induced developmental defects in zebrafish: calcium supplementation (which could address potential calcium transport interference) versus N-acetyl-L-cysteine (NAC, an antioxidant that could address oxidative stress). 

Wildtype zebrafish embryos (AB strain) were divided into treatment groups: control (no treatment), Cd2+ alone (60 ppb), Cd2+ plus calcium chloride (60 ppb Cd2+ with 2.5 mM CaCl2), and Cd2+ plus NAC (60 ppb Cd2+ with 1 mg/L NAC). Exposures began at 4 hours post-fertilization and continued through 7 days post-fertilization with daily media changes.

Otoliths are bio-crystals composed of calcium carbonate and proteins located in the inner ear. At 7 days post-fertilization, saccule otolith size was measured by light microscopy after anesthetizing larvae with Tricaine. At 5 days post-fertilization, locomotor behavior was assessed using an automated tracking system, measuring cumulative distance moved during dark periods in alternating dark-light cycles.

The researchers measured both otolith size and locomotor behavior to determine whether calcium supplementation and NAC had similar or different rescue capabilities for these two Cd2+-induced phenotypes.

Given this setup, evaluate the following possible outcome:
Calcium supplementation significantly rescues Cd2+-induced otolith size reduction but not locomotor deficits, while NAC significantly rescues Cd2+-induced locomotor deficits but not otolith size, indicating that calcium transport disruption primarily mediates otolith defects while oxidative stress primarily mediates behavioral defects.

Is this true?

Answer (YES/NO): YES